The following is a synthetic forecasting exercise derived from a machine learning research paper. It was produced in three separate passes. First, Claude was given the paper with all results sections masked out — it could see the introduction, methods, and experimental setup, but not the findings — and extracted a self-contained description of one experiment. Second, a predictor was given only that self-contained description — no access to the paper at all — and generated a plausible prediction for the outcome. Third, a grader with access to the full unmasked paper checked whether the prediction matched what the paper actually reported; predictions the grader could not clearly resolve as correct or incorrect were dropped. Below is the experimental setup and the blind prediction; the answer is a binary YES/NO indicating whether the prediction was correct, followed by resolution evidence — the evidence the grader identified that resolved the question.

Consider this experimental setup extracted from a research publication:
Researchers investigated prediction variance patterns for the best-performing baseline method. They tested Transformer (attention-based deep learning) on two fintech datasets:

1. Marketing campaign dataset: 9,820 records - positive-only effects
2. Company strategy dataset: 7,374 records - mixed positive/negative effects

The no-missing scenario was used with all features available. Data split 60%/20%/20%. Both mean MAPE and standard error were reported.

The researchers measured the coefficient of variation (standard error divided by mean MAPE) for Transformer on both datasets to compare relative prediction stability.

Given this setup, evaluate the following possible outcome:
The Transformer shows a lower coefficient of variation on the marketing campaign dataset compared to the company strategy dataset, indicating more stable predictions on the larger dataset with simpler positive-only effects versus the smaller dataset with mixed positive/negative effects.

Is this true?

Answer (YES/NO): YES